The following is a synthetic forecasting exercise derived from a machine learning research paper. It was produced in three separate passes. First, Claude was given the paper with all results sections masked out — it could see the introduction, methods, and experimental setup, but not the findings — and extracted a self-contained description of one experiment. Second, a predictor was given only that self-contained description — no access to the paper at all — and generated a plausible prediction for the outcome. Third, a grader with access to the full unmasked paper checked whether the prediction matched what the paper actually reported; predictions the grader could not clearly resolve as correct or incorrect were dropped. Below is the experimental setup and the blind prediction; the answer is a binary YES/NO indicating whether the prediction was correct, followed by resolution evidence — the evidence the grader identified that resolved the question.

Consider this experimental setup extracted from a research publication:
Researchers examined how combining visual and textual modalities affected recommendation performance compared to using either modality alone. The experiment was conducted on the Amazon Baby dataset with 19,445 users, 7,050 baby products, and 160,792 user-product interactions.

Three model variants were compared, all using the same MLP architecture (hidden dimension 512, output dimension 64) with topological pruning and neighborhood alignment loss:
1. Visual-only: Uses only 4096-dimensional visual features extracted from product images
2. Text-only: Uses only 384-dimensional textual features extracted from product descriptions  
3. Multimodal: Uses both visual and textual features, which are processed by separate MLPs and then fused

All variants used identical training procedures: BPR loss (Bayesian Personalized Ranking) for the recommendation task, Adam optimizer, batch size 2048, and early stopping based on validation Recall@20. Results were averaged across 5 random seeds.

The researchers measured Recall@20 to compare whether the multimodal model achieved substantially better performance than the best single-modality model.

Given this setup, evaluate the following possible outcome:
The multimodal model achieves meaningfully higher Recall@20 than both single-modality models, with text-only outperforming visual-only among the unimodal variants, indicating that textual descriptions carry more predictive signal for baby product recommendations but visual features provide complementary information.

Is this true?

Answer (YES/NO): NO